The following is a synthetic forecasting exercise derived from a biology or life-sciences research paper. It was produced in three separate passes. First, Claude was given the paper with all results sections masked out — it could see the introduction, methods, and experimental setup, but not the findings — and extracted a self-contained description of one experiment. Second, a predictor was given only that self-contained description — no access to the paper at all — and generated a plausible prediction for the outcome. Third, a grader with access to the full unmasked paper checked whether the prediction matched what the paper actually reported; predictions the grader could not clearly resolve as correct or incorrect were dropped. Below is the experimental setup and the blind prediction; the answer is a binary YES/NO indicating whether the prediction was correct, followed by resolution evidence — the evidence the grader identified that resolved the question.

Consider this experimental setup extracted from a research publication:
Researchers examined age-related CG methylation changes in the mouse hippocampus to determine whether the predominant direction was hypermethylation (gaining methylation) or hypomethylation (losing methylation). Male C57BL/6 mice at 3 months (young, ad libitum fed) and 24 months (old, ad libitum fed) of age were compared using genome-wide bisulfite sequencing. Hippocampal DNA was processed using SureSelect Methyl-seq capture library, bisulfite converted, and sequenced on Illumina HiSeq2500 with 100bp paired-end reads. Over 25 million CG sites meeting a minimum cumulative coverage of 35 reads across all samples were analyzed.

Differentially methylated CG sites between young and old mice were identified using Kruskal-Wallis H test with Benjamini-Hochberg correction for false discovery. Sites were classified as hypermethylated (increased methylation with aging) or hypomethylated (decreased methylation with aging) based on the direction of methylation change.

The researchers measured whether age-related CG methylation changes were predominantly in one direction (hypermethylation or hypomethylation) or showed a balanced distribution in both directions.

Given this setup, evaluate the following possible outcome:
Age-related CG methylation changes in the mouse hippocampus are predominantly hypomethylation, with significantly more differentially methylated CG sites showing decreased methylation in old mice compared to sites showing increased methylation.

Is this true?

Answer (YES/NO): NO